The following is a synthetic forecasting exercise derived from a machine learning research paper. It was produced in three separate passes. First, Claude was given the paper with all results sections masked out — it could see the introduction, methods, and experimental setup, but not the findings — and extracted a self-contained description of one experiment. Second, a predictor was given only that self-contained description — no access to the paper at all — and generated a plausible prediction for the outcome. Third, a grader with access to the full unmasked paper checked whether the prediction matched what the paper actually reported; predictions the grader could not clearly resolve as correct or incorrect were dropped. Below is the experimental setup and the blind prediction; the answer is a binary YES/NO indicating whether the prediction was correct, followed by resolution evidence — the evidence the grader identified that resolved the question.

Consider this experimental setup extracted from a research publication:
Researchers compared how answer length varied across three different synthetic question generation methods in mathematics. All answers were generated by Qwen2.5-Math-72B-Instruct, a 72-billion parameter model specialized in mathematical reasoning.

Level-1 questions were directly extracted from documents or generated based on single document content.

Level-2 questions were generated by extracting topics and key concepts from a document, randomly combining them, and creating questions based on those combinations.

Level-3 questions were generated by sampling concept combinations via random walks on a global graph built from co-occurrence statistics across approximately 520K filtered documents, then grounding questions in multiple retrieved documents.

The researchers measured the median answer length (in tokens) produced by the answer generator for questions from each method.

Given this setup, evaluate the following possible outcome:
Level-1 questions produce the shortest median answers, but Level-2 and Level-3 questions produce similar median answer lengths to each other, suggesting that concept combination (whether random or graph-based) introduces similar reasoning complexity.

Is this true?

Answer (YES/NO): NO